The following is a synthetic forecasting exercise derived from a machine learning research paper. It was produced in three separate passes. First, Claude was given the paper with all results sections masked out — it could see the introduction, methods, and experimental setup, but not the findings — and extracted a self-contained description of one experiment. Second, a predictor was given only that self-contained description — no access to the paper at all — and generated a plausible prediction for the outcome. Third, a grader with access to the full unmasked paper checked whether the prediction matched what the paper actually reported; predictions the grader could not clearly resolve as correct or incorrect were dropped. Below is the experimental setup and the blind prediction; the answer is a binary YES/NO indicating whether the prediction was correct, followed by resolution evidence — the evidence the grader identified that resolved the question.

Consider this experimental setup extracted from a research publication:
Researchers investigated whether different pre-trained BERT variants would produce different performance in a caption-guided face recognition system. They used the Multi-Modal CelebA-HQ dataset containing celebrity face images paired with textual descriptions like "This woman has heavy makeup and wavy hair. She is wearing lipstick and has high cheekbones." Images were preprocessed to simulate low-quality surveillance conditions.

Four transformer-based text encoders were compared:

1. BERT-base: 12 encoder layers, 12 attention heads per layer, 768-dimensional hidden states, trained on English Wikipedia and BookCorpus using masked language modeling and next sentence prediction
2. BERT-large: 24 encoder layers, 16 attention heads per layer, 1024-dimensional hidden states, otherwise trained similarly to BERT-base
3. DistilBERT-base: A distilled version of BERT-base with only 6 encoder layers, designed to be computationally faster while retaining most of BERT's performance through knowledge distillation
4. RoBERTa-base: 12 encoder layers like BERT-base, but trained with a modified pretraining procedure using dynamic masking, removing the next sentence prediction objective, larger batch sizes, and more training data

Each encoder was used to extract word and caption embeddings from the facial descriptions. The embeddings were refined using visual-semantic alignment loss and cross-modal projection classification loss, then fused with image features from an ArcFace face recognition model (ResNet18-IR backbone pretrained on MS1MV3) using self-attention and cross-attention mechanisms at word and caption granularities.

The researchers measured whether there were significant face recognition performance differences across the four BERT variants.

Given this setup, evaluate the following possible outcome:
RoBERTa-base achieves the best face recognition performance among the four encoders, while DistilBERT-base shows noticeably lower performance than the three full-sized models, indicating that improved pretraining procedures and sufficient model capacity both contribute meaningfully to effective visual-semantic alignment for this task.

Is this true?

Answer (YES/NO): NO